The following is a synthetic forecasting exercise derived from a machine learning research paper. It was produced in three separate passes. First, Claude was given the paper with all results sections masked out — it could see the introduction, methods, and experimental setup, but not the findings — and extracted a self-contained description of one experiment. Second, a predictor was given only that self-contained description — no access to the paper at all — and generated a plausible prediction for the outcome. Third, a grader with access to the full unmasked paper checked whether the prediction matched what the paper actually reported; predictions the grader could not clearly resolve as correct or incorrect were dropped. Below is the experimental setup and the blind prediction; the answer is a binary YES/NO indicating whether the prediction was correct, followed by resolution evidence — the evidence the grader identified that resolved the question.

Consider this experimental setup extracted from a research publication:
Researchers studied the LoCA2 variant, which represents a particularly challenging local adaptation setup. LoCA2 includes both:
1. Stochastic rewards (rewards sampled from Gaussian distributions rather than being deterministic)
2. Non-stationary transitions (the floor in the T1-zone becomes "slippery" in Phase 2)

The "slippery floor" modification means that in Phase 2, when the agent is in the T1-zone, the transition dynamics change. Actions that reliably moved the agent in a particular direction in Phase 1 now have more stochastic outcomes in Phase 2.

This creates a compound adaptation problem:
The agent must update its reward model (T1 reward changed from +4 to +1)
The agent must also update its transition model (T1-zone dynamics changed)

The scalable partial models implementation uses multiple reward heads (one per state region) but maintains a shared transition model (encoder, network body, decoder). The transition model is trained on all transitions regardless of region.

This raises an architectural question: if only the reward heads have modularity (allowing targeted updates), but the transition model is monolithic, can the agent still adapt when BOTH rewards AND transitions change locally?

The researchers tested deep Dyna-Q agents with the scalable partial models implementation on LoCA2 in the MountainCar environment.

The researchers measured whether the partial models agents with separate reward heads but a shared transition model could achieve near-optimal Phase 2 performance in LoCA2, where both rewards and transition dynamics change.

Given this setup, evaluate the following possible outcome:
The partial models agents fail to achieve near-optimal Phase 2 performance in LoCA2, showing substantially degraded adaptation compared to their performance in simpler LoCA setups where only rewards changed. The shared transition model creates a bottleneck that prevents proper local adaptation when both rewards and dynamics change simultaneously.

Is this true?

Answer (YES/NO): NO